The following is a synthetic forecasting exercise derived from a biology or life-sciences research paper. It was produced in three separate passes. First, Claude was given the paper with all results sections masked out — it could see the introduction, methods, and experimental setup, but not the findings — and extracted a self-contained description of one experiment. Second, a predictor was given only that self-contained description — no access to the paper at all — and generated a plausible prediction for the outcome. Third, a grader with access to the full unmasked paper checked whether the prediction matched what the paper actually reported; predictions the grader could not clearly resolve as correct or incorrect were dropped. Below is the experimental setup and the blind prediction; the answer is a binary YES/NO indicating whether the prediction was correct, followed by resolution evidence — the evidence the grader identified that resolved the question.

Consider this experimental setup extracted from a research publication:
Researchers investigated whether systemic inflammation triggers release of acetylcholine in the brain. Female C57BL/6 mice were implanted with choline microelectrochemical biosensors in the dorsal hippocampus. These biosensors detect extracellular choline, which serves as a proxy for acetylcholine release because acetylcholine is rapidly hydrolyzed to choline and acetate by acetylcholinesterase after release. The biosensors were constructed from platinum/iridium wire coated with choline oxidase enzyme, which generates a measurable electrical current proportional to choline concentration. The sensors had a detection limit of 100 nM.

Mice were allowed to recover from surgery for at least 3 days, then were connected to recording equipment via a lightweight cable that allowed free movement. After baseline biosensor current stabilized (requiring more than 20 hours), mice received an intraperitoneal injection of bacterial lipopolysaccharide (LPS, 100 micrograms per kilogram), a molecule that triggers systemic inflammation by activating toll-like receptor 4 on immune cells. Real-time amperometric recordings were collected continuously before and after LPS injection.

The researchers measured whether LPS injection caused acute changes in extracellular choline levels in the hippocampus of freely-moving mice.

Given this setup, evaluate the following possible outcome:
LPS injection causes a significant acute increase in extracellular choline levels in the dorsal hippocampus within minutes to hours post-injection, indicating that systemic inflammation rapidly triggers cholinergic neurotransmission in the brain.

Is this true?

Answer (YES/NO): YES